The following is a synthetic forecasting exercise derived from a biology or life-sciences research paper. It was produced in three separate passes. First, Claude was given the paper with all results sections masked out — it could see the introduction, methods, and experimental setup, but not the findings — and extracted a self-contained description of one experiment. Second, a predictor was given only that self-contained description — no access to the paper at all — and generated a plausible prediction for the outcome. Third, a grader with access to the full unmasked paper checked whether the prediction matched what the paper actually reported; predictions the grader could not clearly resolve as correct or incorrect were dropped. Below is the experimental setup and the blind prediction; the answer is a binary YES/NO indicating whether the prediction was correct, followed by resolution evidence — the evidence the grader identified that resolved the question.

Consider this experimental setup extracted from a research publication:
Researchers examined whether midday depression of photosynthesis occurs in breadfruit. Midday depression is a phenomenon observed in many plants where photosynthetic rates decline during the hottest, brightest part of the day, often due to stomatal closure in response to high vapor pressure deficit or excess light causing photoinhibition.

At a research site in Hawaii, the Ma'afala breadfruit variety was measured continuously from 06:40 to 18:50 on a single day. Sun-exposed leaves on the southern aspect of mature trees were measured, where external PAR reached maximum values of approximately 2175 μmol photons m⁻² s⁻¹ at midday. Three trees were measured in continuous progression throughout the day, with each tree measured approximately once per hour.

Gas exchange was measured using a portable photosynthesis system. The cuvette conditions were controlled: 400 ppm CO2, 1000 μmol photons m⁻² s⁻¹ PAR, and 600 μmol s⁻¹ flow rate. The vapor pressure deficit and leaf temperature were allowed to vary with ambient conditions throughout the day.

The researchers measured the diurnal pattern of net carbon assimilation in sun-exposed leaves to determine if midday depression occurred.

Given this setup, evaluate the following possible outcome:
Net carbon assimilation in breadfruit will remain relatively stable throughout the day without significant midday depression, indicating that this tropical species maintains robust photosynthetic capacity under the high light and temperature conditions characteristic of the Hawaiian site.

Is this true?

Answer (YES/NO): NO